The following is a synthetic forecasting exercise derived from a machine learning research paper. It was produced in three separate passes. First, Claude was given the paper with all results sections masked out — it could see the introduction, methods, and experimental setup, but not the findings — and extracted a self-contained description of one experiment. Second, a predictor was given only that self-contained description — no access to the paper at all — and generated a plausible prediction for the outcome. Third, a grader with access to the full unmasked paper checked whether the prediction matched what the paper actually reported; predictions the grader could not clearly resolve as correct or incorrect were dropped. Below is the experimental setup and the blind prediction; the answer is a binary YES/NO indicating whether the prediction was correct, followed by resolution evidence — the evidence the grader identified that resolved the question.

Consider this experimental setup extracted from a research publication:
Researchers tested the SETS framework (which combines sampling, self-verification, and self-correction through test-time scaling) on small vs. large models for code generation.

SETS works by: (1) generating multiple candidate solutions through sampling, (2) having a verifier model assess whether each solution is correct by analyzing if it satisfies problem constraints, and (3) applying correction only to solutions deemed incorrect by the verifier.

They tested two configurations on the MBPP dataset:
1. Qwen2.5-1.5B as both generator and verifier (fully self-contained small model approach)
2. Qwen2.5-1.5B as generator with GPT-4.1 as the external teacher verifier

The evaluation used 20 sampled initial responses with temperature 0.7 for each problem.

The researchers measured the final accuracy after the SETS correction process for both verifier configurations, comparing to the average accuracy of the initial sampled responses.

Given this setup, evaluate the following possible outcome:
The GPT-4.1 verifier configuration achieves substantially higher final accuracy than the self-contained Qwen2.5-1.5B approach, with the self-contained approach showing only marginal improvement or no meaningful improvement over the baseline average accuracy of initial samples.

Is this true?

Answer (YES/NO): NO